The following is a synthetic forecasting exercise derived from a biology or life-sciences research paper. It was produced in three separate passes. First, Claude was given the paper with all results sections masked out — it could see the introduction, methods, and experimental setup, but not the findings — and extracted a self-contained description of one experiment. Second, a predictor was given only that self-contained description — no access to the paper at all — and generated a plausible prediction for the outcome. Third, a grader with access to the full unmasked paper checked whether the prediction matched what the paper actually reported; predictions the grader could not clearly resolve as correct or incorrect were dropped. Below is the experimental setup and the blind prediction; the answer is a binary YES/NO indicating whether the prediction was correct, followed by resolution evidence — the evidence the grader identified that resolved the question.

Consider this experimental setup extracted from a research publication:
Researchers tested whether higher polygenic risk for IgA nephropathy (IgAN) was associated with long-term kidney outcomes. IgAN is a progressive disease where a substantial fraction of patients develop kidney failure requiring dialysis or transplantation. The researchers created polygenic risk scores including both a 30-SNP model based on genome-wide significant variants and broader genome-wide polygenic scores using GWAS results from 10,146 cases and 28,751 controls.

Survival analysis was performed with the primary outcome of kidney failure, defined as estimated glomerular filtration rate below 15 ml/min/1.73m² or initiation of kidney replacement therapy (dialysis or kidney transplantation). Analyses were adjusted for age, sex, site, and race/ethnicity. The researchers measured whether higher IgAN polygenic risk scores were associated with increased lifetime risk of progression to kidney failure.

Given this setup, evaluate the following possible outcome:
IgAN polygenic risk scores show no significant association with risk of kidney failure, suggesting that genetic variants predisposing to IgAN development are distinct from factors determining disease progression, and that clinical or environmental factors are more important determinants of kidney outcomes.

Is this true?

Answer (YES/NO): NO